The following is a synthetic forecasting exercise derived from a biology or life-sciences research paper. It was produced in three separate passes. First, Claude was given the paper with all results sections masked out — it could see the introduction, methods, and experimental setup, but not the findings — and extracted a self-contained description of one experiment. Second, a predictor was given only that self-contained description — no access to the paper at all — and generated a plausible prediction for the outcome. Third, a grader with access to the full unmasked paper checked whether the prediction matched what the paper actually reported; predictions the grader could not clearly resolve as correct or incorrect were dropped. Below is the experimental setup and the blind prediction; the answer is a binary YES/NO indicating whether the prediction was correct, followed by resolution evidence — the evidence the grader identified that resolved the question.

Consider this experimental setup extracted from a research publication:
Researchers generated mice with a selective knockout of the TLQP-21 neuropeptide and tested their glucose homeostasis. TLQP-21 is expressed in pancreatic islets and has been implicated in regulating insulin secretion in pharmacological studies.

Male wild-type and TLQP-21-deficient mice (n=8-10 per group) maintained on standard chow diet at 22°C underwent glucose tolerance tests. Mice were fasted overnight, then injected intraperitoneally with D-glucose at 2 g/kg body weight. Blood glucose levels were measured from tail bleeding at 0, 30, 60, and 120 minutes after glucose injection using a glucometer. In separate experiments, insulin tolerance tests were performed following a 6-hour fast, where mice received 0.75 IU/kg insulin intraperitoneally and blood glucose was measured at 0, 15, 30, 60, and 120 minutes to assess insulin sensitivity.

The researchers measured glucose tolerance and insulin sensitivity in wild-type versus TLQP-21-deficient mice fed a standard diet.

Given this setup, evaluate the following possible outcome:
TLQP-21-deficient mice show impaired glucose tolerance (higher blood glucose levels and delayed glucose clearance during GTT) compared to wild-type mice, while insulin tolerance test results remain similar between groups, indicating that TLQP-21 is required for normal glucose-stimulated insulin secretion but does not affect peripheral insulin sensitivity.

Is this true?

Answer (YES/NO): NO